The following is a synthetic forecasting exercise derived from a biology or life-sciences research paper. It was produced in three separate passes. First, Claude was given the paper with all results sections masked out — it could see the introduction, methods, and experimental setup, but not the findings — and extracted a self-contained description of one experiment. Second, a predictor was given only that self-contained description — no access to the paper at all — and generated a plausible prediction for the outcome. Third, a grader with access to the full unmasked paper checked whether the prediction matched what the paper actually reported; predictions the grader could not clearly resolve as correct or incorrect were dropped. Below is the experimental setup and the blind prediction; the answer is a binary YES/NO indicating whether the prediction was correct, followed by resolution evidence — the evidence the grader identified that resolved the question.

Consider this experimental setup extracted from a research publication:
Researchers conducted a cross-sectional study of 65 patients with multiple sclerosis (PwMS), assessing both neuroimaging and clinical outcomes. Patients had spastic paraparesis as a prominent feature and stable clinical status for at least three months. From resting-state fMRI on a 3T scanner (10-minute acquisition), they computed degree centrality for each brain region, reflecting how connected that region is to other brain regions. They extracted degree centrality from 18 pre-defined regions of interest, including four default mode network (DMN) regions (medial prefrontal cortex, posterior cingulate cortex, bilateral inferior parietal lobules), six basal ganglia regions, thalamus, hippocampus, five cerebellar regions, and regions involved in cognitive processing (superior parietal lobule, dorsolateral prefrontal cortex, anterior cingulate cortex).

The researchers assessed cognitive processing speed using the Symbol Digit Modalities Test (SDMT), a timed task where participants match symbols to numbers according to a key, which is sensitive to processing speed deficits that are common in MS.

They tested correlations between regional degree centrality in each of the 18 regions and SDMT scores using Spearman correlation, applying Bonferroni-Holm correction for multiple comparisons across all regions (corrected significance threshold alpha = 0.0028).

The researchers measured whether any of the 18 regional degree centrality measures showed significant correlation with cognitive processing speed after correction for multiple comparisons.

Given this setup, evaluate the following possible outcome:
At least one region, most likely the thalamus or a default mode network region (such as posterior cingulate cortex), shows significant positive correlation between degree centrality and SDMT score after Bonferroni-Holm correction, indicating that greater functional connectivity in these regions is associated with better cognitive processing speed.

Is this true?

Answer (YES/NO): NO